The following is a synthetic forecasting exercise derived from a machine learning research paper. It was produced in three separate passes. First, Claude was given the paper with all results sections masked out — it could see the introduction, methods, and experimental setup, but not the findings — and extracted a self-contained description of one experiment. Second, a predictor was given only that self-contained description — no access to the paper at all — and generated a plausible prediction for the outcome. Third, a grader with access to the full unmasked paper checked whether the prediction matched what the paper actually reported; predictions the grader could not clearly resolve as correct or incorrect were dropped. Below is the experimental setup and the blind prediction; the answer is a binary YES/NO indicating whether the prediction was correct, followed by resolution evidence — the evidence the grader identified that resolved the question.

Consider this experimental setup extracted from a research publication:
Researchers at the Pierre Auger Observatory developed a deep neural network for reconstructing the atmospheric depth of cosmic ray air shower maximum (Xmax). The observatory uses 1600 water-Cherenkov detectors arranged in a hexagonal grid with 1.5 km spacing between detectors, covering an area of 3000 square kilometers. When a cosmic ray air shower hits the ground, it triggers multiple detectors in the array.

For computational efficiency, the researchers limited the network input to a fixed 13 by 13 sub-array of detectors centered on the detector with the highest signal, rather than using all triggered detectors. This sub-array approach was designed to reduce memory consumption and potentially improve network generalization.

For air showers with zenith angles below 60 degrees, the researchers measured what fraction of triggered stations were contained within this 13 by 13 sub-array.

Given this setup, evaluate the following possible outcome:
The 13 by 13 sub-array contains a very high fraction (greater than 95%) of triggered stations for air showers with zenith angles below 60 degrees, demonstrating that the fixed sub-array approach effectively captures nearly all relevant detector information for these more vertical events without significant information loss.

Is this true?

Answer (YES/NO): YES